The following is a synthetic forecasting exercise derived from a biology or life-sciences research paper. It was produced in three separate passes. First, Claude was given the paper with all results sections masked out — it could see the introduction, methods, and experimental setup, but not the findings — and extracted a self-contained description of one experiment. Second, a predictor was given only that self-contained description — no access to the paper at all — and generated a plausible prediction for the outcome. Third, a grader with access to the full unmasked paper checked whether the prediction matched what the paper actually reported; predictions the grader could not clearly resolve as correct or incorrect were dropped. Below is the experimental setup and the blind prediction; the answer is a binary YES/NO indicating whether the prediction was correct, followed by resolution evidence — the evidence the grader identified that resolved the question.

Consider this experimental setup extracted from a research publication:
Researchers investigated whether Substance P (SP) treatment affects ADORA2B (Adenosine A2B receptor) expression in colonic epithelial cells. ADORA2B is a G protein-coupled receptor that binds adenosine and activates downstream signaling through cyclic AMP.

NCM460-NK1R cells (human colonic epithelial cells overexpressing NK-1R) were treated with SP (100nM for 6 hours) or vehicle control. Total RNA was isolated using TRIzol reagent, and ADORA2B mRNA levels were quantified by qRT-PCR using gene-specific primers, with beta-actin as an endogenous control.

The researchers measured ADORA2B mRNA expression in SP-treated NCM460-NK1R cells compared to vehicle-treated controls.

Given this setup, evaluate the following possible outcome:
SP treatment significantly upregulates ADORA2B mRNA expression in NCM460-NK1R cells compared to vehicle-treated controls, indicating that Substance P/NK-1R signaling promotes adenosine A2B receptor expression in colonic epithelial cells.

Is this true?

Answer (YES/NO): YES